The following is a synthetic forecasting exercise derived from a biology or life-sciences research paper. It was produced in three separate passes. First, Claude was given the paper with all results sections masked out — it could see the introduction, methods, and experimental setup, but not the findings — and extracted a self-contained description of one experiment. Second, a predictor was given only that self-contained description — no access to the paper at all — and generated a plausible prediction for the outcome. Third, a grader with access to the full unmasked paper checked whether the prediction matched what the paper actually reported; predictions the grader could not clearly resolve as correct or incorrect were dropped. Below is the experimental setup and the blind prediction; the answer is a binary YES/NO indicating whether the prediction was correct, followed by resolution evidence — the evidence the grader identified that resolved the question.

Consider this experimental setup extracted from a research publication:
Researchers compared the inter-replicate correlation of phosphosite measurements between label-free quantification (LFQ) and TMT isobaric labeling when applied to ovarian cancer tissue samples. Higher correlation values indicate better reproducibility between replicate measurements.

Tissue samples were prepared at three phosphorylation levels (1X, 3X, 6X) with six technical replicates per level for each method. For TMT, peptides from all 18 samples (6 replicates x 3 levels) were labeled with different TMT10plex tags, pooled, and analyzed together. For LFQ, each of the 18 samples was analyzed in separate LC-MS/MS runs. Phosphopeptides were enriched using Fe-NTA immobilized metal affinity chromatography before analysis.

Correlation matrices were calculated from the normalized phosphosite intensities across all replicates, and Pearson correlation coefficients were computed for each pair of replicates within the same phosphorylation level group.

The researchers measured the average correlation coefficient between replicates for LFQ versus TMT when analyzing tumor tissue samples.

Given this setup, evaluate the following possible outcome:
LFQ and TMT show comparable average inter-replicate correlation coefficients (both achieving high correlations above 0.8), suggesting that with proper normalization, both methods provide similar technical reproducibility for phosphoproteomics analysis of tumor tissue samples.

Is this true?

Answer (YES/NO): NO